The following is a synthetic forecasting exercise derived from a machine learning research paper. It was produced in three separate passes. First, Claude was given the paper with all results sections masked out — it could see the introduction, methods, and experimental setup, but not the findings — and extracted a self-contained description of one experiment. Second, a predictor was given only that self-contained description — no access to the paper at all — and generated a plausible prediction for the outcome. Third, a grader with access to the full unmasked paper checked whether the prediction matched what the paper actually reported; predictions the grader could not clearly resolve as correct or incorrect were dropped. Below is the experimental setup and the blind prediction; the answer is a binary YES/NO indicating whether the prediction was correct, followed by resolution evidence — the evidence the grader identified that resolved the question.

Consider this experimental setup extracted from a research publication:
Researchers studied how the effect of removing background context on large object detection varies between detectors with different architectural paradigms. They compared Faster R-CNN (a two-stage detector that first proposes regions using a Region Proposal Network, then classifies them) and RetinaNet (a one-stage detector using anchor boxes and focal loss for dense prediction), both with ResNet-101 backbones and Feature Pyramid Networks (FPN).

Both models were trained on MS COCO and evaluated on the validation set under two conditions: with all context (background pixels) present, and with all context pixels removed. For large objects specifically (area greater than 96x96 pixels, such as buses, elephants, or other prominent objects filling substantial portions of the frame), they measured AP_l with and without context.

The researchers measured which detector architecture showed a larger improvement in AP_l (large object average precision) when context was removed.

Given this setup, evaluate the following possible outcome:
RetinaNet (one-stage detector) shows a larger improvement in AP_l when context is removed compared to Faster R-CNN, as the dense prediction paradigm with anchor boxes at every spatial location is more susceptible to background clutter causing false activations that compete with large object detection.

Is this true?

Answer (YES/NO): YES